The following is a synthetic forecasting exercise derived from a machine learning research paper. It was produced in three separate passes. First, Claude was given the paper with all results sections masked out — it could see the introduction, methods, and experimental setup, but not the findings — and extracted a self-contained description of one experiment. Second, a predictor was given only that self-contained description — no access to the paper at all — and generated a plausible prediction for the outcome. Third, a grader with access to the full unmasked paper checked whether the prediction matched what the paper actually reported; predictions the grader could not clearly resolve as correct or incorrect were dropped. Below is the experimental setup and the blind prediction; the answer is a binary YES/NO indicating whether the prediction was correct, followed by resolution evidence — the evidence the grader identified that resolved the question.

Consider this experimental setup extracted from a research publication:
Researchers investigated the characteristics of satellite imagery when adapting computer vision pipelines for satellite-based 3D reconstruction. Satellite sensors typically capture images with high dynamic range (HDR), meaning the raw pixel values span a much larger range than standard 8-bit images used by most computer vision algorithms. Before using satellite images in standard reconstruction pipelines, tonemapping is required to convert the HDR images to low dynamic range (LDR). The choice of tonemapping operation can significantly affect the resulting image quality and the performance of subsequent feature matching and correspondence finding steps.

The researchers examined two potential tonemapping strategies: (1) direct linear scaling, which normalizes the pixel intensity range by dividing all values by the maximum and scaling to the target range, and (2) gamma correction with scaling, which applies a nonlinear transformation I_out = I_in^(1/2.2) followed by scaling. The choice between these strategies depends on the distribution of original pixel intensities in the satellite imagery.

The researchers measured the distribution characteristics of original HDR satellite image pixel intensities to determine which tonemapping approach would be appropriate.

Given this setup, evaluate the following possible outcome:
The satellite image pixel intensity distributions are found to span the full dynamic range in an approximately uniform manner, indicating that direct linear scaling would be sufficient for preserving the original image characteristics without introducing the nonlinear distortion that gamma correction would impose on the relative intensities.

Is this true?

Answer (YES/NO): NO